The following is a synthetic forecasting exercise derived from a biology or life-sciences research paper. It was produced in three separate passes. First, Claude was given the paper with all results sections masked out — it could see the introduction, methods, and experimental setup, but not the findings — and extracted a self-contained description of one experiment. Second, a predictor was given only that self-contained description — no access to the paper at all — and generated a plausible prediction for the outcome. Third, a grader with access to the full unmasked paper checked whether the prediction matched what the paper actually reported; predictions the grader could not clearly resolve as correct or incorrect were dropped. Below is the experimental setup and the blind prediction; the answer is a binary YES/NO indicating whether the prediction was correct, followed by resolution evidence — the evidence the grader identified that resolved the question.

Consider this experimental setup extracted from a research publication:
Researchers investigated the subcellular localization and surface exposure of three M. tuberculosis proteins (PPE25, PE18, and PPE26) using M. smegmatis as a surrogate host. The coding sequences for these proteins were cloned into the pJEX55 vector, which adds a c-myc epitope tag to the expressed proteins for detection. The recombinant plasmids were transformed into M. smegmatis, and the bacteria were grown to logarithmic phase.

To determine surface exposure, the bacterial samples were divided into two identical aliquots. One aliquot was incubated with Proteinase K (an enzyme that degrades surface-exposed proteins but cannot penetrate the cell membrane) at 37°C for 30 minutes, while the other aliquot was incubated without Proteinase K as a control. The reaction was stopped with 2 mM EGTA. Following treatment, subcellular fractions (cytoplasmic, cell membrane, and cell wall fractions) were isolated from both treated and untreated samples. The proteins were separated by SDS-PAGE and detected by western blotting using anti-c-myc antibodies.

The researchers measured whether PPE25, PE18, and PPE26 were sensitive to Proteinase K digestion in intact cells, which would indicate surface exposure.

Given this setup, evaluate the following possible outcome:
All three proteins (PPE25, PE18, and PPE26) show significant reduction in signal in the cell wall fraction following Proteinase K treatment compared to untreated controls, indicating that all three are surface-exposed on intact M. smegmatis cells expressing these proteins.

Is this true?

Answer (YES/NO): YES